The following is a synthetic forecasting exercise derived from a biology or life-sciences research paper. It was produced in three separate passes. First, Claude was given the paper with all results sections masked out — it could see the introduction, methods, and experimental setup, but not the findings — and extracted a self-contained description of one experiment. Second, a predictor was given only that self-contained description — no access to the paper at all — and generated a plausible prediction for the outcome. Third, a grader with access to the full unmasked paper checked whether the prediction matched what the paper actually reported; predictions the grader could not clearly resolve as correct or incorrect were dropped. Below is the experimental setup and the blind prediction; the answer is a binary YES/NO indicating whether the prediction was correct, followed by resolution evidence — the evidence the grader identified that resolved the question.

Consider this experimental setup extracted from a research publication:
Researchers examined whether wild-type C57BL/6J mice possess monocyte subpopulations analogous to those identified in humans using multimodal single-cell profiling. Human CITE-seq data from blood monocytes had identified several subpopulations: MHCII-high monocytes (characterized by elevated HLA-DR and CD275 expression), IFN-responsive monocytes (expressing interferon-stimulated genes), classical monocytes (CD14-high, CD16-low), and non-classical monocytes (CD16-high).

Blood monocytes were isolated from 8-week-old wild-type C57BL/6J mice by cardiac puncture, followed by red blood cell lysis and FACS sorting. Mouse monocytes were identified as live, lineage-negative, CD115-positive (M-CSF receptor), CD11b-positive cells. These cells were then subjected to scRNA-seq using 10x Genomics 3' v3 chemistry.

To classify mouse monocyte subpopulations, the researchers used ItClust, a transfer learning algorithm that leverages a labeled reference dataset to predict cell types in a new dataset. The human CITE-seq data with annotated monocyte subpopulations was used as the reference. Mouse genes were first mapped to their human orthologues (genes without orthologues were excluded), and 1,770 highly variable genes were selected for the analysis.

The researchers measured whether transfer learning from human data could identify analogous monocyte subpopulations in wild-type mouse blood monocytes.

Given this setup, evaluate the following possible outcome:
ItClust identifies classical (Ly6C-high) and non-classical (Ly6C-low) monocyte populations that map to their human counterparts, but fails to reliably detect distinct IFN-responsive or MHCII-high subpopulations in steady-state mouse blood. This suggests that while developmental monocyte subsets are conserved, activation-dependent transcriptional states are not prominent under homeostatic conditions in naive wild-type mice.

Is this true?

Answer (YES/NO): NO